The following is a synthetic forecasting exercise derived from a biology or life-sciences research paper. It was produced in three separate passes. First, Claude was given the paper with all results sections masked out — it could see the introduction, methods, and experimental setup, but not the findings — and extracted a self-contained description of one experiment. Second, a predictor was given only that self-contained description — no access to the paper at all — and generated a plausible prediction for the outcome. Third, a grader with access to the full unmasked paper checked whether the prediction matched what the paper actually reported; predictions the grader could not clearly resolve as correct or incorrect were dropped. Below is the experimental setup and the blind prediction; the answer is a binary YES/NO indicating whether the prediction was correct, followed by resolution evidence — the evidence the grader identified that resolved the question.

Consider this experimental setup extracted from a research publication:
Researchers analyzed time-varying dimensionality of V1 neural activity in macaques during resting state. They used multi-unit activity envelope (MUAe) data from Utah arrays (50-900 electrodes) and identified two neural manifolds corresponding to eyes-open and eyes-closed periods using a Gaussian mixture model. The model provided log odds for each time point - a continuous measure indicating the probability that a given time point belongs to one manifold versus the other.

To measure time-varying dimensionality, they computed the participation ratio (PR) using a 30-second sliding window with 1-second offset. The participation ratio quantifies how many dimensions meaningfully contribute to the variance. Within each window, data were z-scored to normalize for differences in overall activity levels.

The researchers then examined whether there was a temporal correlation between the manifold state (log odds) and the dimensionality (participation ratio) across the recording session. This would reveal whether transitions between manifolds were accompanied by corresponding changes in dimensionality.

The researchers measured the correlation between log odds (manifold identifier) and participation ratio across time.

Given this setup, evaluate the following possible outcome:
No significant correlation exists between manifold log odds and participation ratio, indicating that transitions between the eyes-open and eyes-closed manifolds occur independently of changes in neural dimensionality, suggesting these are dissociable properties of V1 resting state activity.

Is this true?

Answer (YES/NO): NO